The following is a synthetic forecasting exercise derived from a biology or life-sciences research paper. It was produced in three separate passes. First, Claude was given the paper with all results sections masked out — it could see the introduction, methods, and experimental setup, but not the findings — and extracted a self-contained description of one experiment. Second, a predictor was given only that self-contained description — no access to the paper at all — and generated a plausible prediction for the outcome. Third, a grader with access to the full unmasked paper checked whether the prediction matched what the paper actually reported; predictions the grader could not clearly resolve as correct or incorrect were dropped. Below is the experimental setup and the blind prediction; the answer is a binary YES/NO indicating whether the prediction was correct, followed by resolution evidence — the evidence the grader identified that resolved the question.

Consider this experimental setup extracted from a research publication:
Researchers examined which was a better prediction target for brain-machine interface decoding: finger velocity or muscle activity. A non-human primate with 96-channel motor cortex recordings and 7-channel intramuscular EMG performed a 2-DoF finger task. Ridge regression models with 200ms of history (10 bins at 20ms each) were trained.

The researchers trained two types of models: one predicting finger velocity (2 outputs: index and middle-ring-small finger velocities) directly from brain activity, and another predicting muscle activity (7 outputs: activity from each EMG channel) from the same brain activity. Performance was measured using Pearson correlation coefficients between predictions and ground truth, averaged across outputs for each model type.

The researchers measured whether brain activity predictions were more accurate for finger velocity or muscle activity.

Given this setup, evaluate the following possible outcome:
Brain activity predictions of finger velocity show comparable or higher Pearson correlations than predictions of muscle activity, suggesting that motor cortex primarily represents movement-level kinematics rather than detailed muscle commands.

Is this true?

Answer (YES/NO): NO